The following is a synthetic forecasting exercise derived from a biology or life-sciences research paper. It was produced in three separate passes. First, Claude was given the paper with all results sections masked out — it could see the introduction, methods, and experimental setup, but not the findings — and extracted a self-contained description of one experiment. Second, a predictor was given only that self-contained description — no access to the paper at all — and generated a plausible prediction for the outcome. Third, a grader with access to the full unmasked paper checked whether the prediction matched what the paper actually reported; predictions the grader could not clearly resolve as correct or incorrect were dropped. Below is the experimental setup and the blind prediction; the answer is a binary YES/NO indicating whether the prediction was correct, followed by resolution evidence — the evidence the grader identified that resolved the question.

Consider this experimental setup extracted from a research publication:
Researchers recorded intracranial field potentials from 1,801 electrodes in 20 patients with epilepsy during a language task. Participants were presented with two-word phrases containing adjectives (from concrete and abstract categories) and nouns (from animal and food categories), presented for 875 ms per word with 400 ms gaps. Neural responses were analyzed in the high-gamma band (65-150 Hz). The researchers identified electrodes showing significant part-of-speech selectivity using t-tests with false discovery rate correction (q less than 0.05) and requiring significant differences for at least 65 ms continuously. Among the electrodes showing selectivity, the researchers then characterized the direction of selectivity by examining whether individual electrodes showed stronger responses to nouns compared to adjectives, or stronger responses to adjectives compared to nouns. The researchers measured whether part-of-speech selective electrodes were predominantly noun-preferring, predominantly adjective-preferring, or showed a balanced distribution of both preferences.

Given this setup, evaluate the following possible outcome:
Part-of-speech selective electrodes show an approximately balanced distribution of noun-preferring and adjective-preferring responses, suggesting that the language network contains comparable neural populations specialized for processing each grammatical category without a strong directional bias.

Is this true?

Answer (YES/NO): NO